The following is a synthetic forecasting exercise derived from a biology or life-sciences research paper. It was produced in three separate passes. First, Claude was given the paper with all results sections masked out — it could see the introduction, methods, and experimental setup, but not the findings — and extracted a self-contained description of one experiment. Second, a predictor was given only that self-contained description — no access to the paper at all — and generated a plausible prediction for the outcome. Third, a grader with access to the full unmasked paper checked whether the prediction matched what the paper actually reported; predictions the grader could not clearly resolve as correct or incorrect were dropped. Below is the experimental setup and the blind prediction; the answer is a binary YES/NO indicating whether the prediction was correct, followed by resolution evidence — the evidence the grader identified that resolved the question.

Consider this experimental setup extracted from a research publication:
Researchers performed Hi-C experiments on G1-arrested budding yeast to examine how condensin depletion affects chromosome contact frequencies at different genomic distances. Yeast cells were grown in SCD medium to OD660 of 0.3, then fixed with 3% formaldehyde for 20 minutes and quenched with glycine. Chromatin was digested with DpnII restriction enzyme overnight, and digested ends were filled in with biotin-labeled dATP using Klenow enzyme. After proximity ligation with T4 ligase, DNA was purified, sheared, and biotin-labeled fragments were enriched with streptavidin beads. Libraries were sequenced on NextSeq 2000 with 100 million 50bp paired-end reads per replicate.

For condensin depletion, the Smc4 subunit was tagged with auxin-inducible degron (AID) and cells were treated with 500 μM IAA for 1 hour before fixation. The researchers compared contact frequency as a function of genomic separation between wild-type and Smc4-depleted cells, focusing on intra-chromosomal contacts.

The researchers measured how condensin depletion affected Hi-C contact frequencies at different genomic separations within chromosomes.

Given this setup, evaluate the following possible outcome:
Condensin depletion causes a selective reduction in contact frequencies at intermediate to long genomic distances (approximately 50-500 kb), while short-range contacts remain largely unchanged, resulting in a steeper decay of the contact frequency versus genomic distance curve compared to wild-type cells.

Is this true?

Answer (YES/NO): YES